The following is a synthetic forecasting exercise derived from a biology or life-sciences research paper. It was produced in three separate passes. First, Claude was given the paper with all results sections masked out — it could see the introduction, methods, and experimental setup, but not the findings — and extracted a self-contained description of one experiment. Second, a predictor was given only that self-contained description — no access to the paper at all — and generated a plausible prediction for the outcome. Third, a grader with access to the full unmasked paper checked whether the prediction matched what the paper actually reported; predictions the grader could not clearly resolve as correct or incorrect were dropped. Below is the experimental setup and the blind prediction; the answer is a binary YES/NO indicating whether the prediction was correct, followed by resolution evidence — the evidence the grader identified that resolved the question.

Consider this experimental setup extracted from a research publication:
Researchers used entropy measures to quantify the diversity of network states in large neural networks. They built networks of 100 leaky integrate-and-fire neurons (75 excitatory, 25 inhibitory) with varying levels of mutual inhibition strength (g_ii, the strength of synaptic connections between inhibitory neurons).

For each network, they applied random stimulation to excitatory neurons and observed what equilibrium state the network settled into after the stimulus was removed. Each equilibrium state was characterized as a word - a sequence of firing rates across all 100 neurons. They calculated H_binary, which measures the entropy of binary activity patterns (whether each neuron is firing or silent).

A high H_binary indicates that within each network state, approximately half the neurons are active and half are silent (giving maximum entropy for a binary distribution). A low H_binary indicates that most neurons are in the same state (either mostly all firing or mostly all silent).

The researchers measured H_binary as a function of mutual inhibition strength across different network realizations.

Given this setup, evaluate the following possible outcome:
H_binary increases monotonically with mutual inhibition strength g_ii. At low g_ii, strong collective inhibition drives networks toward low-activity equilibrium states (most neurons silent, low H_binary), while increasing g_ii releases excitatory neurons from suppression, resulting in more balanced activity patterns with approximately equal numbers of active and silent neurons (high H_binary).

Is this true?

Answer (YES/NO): NO